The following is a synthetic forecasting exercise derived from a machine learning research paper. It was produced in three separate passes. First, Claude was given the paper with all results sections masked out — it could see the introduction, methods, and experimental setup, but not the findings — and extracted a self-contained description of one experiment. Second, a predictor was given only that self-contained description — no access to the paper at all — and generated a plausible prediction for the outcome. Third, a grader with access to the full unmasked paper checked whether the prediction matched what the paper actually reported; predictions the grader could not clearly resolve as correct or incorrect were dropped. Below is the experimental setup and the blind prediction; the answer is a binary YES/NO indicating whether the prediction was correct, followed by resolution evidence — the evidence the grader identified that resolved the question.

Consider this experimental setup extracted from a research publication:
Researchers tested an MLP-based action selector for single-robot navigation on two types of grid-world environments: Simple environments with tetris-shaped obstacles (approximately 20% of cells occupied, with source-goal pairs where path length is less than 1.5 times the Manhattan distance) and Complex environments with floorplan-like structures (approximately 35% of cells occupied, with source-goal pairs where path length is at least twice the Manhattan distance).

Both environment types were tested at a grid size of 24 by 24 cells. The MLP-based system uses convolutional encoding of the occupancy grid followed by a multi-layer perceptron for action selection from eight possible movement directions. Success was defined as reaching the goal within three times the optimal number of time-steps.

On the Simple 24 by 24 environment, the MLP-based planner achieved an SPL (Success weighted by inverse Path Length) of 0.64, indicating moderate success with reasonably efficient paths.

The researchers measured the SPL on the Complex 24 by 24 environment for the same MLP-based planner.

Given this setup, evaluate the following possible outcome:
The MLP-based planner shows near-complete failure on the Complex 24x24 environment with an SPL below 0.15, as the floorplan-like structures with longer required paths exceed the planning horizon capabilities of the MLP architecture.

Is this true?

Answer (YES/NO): YES